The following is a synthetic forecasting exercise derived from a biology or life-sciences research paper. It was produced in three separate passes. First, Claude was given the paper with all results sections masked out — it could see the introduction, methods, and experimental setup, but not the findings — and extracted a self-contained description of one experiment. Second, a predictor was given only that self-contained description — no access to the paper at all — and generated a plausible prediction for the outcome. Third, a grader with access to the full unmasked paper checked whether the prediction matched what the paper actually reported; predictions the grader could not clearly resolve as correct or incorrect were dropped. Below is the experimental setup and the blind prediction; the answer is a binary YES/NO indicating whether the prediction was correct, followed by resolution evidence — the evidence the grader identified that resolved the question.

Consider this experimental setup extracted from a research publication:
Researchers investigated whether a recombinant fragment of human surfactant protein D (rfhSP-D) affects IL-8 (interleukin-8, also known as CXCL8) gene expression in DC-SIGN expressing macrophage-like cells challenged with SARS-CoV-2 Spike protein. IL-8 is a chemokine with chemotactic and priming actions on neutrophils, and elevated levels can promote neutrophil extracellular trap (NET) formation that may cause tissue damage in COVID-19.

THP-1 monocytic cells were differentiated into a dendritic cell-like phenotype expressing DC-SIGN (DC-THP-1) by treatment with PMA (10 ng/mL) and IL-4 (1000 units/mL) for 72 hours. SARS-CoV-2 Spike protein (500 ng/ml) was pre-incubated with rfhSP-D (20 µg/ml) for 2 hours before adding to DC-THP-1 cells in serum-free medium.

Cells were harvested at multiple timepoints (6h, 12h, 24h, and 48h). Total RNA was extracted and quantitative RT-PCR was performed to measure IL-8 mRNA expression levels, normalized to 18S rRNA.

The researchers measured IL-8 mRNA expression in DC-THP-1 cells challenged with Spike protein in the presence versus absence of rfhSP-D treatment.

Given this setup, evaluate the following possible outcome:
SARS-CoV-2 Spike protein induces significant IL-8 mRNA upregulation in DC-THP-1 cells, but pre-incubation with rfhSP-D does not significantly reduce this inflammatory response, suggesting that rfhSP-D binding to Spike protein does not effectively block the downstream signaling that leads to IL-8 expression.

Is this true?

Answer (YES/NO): NO